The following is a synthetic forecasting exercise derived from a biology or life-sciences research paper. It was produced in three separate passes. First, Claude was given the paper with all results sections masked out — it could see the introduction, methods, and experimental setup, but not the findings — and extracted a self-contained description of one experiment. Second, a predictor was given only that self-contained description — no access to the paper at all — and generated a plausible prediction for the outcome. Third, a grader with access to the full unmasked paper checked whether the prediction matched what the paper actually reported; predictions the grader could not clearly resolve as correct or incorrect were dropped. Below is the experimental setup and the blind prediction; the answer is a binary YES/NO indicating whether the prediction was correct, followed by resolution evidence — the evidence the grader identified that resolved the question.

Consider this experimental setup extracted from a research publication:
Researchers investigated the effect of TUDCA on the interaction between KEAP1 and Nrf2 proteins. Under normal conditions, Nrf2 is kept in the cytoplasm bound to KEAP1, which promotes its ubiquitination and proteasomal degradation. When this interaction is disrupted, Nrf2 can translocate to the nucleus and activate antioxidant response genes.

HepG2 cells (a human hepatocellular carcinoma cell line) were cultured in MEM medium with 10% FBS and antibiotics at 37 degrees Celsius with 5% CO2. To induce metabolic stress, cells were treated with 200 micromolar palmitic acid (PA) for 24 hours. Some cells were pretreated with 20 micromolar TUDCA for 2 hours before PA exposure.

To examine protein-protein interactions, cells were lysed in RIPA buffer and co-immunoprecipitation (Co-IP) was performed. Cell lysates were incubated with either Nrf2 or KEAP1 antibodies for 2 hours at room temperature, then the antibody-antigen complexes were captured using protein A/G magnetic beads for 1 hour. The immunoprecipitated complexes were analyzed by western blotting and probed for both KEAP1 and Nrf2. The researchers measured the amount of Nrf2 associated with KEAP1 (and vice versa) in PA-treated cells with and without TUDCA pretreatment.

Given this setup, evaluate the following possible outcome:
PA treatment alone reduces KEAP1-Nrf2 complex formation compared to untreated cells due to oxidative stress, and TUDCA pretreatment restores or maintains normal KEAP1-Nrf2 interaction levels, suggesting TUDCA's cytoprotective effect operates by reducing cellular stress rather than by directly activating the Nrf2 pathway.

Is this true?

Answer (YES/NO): NO